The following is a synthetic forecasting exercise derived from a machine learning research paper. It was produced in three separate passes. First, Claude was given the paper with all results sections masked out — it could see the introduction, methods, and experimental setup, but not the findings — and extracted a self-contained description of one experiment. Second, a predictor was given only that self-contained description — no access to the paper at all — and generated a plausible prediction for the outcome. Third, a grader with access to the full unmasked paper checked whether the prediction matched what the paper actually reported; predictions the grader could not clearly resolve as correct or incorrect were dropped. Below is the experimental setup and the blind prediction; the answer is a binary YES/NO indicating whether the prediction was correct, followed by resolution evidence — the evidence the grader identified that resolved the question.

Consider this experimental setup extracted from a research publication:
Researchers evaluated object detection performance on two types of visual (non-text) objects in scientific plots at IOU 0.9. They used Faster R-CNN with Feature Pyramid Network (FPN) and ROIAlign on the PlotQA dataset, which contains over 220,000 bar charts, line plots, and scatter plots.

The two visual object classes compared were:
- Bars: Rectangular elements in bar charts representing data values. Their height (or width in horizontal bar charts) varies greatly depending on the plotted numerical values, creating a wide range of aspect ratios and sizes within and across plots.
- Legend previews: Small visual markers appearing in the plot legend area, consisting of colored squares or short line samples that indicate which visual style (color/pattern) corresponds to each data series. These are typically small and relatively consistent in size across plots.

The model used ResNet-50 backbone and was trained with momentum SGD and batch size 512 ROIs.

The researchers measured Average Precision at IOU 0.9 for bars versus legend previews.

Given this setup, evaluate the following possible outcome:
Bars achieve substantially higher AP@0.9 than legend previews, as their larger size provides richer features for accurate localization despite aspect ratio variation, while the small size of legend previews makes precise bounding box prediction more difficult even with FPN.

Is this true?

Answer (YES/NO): NO